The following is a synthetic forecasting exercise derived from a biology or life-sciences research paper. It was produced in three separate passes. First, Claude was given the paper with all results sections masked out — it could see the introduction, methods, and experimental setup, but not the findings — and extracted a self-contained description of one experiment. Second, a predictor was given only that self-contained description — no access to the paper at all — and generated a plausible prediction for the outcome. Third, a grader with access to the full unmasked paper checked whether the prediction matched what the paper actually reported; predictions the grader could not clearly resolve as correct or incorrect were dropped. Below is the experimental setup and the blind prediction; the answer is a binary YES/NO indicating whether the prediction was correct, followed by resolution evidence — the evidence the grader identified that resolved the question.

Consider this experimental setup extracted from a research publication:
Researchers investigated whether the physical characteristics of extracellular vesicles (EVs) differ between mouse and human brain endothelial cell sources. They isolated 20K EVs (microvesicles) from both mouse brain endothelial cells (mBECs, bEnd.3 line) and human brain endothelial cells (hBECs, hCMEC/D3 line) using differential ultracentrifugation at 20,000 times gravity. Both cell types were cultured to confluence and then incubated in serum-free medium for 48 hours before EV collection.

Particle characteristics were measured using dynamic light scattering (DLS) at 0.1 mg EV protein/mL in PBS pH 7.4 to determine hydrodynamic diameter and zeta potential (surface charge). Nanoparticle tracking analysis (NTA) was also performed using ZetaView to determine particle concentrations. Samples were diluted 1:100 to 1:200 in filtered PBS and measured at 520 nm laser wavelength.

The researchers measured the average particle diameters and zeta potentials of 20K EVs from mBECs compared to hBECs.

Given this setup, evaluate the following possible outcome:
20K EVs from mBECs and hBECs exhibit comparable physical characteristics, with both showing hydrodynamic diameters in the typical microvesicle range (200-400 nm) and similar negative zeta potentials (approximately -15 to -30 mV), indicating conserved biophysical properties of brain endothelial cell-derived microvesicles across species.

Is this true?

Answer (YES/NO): NO